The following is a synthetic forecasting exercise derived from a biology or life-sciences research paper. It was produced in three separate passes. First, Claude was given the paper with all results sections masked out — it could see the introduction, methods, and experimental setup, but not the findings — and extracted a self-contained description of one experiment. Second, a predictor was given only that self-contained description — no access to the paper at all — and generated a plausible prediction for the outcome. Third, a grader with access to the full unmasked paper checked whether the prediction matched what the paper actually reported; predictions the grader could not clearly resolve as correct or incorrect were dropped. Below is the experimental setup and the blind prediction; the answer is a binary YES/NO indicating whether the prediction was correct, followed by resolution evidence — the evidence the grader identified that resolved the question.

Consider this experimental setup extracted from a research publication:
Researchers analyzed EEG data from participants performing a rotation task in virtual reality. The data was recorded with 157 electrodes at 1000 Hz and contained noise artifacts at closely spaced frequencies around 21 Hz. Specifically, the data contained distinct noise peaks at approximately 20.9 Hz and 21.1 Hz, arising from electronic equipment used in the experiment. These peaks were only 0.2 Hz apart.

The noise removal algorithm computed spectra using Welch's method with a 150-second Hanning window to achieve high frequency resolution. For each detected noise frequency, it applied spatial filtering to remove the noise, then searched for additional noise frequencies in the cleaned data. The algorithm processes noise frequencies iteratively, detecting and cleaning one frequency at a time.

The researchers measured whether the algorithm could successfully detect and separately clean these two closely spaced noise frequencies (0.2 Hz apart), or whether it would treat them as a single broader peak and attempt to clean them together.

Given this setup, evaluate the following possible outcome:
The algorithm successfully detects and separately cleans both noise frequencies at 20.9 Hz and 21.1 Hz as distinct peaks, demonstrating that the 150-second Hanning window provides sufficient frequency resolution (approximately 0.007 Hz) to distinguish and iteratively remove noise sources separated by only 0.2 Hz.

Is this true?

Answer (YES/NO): YES